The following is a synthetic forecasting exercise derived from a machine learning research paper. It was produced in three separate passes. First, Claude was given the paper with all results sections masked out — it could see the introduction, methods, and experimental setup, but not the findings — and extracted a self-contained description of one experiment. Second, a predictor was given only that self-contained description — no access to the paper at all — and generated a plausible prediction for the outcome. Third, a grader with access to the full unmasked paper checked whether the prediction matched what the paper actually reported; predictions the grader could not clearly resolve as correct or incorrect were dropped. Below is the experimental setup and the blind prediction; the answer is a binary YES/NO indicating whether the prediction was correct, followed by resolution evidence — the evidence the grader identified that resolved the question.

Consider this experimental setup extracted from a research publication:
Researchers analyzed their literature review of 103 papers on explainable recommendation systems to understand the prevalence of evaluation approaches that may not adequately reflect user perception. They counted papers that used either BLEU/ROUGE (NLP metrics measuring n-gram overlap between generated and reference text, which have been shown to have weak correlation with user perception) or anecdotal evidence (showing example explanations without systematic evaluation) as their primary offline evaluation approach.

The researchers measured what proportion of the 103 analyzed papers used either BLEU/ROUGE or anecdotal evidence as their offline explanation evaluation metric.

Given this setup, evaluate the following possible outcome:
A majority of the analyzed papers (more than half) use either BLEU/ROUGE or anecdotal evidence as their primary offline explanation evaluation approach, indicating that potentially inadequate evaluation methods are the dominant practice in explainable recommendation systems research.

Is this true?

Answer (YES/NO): YES